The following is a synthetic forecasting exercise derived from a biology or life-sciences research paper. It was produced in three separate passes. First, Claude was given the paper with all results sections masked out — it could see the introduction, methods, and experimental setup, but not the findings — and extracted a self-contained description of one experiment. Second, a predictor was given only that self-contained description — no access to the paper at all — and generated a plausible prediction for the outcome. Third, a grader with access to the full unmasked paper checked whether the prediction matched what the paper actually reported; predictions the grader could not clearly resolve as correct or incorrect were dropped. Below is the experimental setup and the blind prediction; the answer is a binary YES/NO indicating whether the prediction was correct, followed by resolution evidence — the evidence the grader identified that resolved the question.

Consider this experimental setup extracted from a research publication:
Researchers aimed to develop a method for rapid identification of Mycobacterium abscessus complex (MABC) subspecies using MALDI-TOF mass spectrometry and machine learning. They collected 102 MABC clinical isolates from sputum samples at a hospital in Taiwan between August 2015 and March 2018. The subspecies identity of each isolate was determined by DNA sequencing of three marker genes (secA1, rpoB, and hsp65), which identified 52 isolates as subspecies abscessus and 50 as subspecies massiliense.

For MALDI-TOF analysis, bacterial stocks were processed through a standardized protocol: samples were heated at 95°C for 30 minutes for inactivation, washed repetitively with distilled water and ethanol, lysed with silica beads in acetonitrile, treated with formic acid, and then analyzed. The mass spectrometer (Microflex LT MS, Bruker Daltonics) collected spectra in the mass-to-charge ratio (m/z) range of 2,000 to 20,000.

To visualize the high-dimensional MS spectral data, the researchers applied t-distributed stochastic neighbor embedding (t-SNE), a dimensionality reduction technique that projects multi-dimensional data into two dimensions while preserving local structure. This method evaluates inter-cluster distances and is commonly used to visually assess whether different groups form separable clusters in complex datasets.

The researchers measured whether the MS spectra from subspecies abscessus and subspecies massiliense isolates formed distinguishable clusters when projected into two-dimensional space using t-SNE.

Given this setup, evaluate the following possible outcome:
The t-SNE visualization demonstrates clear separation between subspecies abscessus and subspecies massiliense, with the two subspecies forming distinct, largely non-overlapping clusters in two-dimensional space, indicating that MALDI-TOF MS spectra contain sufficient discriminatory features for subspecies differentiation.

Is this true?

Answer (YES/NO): NO